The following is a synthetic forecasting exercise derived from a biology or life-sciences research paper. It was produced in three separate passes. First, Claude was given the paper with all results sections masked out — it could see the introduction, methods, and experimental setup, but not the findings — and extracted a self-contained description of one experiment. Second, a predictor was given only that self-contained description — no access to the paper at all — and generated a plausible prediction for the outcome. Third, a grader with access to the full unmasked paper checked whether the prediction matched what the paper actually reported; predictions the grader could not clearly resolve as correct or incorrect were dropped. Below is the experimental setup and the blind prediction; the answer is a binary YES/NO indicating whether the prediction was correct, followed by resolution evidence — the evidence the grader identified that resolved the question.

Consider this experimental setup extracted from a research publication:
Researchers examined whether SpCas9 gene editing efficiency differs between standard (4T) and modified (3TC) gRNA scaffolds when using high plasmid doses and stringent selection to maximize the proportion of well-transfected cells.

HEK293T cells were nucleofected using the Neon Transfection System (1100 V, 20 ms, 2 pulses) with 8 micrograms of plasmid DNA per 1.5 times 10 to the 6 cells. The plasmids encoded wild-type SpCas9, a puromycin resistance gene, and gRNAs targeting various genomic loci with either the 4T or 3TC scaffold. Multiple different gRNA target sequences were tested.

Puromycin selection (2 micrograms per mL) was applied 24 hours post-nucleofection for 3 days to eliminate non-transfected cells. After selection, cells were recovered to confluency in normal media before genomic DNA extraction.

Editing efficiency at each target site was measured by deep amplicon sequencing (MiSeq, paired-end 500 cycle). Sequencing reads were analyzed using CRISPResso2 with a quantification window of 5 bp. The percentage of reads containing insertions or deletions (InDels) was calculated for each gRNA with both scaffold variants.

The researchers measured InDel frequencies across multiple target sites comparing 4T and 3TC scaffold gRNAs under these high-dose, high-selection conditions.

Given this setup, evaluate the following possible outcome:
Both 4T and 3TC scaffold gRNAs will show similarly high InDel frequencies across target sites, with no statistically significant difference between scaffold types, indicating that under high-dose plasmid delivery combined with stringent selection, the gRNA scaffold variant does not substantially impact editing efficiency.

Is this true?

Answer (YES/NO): NO